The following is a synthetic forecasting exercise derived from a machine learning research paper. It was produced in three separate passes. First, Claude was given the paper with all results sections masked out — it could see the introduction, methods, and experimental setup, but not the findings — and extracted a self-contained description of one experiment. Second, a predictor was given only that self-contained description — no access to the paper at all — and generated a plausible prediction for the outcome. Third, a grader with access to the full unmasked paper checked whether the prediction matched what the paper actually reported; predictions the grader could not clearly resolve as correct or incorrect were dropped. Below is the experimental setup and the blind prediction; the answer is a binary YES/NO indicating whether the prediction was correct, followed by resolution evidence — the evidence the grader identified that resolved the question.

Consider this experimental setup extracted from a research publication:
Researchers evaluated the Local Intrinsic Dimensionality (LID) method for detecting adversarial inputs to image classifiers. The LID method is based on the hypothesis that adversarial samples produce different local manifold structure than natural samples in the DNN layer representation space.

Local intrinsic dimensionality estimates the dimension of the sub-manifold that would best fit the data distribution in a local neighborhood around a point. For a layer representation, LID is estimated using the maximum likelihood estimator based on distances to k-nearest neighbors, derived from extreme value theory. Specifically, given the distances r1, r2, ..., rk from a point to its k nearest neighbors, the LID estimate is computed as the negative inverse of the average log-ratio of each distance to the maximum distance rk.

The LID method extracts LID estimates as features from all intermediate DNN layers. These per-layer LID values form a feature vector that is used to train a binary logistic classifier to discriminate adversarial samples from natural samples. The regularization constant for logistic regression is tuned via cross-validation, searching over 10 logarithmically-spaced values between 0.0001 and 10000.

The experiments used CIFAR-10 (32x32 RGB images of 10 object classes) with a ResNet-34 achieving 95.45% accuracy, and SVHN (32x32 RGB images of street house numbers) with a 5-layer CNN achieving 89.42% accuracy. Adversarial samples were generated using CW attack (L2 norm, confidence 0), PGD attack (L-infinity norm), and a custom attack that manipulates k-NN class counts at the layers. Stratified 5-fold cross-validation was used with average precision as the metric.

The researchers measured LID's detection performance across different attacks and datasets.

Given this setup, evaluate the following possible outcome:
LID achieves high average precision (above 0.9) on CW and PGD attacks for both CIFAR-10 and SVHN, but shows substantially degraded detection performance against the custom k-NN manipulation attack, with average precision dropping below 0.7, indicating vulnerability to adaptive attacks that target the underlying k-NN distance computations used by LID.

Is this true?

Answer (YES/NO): NO